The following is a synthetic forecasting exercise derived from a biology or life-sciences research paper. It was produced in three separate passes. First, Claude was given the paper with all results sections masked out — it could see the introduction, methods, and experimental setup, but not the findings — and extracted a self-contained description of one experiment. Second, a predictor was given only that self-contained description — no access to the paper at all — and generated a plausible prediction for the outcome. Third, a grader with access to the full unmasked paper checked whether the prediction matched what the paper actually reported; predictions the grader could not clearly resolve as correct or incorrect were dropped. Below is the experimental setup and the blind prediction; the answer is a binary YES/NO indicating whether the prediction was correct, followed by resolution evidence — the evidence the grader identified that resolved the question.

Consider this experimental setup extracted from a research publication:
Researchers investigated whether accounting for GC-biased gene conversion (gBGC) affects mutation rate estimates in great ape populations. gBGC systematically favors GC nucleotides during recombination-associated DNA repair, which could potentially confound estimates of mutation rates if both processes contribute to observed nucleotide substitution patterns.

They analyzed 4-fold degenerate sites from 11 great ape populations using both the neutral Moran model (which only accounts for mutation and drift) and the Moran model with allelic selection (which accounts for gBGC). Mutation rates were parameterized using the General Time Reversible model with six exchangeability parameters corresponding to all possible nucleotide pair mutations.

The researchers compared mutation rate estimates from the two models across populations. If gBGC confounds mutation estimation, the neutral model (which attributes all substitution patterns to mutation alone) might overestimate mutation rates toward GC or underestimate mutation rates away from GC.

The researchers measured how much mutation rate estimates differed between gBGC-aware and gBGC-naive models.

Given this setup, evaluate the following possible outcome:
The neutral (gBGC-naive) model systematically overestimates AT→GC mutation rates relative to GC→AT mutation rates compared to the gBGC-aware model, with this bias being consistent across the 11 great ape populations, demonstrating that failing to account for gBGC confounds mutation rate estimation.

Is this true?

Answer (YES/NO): NO